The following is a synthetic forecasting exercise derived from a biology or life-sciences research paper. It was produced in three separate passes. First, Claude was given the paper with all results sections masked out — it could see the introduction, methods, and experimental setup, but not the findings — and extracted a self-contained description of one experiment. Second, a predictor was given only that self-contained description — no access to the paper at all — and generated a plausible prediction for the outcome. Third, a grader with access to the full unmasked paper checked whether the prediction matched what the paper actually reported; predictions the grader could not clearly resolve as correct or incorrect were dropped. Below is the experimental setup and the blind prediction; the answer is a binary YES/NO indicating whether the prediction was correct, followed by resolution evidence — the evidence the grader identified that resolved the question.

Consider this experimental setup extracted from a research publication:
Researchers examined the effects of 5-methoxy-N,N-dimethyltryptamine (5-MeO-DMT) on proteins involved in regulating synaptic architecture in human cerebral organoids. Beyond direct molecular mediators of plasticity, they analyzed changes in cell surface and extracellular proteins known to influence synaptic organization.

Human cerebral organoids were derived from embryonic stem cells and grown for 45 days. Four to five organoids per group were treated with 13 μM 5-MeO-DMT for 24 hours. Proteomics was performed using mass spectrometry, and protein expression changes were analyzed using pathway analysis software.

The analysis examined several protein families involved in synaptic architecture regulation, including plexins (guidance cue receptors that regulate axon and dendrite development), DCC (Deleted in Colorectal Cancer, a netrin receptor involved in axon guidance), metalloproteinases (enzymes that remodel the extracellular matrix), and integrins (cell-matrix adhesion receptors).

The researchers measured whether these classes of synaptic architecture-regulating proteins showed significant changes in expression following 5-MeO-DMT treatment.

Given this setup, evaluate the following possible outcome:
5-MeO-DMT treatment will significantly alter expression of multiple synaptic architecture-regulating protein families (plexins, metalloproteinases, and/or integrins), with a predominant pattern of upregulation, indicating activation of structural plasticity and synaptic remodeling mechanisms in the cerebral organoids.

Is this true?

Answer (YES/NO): YES